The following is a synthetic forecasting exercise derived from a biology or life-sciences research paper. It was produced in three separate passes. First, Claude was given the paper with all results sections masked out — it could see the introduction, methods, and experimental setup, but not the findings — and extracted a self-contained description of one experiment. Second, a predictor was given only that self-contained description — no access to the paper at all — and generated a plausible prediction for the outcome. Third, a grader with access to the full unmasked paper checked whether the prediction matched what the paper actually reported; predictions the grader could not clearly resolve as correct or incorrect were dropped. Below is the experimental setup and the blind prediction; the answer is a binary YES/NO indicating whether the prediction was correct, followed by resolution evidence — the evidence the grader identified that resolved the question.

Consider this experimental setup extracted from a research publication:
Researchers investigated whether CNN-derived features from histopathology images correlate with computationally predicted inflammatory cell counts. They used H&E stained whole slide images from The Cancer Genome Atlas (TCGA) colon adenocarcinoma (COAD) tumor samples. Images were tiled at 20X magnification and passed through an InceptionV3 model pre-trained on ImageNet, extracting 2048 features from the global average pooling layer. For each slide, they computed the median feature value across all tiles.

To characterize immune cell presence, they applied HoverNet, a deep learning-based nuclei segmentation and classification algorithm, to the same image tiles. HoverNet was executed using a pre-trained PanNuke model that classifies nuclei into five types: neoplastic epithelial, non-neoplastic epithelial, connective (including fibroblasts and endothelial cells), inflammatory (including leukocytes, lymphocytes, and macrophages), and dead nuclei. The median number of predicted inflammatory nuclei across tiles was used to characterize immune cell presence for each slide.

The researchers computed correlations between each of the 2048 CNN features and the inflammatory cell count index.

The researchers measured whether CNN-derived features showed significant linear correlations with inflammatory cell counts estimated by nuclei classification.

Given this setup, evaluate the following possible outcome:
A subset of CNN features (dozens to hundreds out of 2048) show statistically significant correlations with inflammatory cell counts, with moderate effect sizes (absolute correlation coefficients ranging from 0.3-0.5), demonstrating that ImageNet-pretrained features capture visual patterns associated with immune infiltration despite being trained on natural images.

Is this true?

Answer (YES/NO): NO